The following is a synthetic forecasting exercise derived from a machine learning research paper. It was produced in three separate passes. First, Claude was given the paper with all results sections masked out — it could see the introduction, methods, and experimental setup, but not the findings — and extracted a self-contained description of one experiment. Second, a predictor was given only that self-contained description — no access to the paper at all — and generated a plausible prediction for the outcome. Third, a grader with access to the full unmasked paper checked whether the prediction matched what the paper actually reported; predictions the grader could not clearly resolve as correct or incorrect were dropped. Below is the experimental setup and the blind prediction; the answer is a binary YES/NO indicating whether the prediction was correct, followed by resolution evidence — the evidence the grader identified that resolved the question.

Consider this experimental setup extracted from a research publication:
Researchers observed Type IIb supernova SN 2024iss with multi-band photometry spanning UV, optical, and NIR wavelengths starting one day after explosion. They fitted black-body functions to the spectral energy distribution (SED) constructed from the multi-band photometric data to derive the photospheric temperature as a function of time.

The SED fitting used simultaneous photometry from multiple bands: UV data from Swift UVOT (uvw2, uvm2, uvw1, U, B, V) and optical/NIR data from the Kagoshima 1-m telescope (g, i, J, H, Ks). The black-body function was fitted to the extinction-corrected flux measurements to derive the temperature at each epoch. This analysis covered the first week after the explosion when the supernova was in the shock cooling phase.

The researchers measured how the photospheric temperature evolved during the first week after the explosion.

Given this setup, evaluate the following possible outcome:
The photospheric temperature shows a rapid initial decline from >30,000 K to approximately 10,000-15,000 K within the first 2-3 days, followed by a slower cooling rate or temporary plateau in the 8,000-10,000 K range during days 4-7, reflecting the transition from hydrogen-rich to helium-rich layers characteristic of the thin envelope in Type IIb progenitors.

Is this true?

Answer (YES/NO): NO